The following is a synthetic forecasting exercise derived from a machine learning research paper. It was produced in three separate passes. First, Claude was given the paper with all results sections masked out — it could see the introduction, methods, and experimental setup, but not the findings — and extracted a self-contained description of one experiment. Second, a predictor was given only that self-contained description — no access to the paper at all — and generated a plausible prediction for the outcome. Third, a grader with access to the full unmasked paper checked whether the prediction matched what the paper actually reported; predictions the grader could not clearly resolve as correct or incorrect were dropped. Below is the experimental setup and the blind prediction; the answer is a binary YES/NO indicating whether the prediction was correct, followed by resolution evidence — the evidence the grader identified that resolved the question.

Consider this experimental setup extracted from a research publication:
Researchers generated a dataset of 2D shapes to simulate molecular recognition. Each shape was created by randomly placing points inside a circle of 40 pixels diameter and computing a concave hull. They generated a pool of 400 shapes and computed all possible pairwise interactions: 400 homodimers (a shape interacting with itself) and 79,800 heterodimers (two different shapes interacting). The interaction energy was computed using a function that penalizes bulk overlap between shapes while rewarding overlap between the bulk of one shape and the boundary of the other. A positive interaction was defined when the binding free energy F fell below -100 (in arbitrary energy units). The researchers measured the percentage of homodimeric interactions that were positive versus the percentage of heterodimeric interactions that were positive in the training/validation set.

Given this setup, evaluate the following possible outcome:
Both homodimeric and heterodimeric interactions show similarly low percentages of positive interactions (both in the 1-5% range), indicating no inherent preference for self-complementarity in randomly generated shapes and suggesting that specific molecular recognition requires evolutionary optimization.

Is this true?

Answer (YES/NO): NO